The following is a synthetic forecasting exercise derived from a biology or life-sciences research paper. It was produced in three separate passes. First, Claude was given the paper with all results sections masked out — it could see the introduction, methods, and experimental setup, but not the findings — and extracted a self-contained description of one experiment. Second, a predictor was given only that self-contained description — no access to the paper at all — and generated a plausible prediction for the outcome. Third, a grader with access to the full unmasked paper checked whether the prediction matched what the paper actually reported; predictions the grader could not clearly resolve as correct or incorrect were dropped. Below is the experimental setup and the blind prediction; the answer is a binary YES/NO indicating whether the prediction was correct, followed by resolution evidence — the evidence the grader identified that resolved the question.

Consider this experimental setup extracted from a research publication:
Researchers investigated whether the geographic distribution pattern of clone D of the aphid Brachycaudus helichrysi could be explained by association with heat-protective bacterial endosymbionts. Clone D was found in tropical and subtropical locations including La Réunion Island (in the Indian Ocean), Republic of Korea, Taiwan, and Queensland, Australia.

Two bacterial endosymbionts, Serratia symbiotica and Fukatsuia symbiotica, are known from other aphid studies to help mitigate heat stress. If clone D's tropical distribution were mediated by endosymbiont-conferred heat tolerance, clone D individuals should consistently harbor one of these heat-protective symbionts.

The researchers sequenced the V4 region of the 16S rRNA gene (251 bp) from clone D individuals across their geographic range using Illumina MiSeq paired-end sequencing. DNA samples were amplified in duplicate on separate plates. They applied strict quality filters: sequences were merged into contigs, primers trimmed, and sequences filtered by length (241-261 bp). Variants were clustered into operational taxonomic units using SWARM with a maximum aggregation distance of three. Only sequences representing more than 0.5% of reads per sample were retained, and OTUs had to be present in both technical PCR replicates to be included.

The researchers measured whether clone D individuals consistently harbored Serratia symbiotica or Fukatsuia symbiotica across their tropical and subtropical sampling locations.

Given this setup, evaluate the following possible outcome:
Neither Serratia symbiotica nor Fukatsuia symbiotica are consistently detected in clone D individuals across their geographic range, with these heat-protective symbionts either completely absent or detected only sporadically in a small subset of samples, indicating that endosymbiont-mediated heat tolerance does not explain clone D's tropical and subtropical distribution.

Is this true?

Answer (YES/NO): YES